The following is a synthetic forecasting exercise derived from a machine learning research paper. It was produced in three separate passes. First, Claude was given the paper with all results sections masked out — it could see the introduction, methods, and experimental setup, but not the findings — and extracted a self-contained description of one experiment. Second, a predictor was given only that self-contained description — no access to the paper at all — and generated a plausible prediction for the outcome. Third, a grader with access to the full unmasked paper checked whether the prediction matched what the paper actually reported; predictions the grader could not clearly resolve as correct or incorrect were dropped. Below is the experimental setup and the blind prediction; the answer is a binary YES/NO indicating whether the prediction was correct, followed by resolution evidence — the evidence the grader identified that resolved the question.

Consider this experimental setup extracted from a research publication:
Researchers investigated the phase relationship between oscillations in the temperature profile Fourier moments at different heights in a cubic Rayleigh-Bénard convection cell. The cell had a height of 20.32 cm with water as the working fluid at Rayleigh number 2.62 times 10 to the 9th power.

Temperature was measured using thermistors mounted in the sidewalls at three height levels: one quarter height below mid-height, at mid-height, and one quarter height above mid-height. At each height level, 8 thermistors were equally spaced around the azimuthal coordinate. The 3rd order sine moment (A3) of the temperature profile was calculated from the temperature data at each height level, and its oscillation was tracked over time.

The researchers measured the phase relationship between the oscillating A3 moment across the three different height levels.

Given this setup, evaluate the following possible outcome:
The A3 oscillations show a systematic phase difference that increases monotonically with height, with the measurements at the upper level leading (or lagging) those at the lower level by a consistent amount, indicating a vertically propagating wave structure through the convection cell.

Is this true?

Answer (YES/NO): NO